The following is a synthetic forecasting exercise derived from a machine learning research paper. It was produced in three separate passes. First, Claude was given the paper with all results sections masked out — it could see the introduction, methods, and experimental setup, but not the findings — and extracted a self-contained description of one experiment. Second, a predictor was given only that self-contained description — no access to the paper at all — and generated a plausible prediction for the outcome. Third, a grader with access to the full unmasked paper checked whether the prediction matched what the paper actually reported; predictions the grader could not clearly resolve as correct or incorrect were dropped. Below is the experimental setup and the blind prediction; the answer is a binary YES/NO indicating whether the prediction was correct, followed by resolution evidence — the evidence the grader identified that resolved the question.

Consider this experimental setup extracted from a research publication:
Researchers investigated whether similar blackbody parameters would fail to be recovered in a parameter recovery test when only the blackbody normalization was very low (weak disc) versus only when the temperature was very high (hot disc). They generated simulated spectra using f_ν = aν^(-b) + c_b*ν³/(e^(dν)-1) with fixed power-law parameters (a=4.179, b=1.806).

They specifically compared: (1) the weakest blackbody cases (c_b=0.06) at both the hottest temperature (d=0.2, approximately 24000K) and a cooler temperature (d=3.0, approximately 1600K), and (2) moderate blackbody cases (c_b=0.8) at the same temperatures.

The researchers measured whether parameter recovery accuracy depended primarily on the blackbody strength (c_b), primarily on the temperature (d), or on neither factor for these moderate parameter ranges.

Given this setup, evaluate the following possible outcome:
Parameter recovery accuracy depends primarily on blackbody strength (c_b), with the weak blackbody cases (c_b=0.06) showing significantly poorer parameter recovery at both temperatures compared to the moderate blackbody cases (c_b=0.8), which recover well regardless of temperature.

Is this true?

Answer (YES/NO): NO